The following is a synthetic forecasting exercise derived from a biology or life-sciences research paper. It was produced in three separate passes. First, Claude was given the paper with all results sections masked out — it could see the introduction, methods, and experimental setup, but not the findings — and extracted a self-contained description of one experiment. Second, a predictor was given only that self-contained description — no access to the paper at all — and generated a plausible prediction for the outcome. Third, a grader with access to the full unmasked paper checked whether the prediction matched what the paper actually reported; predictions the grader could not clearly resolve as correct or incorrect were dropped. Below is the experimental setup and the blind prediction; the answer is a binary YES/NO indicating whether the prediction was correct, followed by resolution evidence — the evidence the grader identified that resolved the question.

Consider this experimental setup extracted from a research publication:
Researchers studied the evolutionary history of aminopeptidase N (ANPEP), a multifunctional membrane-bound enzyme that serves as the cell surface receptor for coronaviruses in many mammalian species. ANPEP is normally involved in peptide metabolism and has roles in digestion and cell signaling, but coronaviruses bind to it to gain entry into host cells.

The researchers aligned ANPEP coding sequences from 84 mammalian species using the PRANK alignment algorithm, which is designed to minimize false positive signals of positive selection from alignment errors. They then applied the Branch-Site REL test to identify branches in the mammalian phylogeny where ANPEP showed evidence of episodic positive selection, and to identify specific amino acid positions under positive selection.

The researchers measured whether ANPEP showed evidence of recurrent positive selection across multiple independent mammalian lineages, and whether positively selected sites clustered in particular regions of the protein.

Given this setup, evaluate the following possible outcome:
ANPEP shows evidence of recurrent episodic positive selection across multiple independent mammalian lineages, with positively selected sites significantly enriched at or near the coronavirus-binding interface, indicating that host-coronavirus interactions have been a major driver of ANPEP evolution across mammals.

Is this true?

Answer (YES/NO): YES